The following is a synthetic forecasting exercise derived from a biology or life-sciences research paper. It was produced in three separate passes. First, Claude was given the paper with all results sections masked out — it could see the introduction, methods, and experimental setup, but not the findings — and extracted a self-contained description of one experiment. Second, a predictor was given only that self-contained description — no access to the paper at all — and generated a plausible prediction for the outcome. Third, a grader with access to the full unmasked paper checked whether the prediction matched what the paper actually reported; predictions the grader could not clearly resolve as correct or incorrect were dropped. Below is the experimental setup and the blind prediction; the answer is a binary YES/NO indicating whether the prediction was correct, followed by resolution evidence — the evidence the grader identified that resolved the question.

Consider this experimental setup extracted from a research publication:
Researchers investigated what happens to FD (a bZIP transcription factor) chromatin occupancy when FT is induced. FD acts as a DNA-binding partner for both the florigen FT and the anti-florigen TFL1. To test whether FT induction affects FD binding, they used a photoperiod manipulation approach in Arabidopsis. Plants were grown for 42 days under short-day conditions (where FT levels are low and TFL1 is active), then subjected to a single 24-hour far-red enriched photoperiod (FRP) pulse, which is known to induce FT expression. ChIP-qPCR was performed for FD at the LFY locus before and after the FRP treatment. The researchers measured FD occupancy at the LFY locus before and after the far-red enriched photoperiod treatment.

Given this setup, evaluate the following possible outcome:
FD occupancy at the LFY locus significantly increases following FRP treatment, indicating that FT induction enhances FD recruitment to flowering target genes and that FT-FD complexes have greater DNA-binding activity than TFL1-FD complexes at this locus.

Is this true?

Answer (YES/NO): NO